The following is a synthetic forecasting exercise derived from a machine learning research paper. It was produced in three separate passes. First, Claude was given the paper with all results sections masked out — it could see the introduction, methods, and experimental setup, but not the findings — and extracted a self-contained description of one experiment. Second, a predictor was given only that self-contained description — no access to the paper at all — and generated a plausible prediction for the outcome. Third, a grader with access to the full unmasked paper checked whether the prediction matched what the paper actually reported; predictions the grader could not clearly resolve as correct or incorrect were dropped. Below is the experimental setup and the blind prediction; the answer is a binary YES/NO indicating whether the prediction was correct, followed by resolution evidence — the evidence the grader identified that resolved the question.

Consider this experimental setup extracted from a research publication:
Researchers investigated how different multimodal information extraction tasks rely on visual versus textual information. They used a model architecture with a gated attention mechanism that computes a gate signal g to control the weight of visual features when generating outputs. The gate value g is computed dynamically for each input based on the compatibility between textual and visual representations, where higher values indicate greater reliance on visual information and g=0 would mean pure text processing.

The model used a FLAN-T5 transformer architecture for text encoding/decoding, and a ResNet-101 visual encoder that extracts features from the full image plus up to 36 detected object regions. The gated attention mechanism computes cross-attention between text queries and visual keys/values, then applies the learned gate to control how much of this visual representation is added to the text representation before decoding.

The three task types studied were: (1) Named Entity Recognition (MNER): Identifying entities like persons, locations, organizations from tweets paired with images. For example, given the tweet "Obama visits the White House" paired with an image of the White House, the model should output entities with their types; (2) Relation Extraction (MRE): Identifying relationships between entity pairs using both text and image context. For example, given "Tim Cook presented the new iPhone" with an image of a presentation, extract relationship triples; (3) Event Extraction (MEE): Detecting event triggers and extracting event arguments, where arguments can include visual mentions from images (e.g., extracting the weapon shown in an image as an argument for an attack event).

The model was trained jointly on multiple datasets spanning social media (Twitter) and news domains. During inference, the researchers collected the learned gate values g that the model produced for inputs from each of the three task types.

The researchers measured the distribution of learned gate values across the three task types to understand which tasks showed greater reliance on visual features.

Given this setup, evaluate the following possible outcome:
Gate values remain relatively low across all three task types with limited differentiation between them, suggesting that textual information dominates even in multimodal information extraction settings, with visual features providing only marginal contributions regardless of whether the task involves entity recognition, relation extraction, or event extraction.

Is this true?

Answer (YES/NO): NO